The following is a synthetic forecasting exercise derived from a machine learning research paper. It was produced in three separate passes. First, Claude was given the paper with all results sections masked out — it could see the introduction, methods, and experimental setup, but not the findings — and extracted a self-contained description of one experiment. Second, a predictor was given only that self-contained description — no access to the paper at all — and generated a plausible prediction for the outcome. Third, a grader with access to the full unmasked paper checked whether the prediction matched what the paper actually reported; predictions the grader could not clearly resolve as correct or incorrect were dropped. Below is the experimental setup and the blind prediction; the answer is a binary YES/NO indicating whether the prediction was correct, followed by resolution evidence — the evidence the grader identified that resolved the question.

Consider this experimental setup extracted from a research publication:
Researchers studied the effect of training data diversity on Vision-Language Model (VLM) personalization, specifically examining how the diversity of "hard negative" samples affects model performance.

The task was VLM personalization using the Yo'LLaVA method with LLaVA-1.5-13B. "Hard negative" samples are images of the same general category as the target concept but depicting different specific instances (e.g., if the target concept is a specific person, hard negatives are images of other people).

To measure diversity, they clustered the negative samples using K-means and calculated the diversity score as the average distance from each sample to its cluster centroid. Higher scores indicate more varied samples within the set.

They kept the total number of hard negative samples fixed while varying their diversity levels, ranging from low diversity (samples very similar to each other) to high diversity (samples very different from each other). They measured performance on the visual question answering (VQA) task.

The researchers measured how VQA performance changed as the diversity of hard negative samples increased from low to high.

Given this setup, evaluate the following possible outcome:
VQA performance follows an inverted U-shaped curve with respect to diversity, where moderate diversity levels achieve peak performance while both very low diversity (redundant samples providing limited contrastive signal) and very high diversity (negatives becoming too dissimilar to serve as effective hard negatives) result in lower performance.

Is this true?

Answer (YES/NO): YES